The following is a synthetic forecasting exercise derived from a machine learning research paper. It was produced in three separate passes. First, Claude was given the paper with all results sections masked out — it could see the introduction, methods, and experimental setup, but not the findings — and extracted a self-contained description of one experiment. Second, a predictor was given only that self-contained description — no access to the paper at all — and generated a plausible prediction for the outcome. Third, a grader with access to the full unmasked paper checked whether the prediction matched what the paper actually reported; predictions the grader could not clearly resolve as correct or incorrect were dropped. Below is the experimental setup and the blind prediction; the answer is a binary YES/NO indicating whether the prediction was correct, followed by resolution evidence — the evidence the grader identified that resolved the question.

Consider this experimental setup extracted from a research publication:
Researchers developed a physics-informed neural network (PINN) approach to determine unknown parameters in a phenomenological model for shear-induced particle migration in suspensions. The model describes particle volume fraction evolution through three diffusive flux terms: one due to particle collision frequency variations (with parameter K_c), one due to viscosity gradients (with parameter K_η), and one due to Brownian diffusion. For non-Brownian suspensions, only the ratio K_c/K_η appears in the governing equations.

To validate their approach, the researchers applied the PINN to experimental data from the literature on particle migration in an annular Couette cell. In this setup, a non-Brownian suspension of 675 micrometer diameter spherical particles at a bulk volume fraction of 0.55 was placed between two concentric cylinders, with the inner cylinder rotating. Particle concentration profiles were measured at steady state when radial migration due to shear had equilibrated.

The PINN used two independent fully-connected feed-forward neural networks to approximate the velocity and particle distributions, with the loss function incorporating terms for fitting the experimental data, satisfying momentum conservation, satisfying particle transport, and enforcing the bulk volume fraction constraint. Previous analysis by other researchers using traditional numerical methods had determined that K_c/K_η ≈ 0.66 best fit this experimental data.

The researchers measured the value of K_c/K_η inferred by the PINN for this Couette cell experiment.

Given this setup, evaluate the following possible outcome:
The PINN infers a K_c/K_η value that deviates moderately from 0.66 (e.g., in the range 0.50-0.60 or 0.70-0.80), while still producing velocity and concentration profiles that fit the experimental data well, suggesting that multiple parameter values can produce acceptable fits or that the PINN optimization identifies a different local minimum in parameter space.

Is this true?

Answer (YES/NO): NO